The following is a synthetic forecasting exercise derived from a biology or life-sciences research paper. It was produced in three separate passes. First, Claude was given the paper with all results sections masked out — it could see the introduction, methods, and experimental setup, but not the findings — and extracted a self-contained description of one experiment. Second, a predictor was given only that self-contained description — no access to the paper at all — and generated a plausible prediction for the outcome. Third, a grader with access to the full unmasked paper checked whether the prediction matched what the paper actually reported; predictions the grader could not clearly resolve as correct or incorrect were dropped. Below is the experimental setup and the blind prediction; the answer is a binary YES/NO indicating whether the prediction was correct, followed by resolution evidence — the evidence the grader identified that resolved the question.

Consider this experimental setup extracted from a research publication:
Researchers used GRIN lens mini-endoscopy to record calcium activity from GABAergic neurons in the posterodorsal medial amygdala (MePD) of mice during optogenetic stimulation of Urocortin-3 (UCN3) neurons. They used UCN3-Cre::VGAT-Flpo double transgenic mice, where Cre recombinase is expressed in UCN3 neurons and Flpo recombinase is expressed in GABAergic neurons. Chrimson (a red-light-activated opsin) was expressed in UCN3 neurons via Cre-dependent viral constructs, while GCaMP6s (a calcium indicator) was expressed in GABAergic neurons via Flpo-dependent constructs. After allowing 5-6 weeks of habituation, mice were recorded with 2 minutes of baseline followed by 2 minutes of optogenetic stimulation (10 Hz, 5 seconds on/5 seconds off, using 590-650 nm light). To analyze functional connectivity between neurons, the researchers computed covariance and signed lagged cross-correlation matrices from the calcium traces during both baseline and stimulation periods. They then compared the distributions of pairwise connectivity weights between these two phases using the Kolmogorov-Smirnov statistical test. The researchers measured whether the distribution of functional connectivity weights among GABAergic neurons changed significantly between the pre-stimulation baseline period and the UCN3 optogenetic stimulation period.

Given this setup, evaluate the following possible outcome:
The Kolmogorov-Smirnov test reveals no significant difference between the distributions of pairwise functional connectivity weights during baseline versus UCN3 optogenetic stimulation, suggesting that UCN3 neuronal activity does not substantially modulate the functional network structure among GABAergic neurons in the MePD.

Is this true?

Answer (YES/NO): NO